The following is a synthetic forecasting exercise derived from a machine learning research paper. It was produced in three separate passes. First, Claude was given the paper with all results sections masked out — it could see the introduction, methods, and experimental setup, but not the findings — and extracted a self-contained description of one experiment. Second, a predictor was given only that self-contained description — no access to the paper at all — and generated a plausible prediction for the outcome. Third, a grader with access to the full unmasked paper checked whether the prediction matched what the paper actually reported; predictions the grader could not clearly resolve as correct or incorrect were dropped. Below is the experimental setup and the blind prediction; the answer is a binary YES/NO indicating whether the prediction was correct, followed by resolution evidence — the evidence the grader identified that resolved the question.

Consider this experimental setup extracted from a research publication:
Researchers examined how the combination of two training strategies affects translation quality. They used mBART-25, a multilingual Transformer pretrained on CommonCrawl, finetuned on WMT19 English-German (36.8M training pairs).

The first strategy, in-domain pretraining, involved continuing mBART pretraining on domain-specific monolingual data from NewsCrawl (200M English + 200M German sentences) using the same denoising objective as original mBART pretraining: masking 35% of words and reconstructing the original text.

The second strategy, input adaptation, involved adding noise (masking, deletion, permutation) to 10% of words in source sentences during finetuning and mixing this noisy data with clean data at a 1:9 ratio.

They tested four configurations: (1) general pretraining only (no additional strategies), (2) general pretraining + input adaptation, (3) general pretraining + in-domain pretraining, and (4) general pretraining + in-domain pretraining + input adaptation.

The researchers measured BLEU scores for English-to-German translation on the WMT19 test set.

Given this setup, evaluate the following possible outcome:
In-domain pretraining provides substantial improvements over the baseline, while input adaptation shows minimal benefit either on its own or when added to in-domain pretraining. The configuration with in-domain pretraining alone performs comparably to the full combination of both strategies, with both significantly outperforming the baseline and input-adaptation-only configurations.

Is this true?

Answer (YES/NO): NO